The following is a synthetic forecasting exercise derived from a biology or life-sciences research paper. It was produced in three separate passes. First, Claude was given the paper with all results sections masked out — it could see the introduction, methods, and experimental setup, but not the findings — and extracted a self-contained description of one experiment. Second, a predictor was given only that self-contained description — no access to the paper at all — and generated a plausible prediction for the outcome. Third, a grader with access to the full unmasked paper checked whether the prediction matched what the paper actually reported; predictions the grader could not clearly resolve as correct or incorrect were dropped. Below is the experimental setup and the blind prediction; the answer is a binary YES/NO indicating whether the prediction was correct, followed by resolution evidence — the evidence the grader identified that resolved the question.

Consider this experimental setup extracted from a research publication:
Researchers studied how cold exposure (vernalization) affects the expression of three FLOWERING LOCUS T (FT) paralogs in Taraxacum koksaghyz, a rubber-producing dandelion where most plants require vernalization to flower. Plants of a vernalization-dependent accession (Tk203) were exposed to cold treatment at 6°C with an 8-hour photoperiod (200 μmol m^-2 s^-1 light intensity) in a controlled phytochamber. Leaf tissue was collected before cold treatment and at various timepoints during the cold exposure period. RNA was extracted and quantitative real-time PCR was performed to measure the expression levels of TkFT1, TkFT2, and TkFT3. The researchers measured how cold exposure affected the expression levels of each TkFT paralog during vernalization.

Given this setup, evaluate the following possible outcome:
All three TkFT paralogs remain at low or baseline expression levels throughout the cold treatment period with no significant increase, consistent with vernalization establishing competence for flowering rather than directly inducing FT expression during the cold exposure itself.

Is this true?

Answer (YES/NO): NO